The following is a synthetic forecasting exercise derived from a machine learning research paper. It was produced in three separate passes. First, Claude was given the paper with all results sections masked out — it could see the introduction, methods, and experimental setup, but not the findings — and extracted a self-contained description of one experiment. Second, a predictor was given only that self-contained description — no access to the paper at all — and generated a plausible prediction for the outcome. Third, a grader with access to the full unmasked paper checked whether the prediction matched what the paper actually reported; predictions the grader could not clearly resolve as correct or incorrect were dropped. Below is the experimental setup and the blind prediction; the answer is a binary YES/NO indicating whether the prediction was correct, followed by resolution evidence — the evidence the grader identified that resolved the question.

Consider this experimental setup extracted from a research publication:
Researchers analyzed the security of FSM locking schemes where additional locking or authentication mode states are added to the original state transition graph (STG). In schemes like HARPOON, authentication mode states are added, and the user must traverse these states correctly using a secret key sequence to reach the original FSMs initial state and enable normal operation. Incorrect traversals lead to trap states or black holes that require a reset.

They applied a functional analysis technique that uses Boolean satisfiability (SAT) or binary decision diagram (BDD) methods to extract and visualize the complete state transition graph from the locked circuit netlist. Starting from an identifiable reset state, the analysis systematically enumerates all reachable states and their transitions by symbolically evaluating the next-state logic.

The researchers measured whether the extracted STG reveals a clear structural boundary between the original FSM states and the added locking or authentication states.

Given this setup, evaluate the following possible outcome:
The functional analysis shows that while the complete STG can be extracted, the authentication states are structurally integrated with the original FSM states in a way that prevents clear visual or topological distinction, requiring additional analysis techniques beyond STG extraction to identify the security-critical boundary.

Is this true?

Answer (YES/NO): NO